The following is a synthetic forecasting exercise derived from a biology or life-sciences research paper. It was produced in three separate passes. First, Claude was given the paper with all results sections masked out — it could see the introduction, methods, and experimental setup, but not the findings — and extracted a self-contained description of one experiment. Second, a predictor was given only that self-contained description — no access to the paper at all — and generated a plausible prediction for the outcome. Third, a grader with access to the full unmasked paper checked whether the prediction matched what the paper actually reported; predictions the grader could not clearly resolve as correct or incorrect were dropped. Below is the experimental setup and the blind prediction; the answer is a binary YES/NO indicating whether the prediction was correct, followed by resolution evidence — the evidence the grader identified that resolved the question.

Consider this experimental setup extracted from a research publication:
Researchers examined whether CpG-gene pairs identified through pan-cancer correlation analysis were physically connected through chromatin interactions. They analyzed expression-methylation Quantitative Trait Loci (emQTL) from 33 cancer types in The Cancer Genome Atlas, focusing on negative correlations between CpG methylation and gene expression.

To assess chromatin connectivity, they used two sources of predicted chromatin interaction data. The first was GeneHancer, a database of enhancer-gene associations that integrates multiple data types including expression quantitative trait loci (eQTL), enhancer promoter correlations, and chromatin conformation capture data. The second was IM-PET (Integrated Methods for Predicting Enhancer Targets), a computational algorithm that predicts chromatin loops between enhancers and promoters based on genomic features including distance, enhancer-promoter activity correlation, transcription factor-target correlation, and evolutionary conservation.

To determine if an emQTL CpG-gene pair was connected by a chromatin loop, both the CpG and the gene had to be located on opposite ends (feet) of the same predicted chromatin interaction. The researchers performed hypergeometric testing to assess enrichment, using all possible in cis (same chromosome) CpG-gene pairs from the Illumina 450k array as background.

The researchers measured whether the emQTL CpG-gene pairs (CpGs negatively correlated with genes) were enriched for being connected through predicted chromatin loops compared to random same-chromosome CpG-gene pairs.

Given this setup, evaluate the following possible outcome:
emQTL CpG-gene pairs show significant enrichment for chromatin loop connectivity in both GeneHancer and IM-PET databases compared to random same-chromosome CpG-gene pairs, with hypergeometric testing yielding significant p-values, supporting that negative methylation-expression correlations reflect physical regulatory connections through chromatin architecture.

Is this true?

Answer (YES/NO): NO